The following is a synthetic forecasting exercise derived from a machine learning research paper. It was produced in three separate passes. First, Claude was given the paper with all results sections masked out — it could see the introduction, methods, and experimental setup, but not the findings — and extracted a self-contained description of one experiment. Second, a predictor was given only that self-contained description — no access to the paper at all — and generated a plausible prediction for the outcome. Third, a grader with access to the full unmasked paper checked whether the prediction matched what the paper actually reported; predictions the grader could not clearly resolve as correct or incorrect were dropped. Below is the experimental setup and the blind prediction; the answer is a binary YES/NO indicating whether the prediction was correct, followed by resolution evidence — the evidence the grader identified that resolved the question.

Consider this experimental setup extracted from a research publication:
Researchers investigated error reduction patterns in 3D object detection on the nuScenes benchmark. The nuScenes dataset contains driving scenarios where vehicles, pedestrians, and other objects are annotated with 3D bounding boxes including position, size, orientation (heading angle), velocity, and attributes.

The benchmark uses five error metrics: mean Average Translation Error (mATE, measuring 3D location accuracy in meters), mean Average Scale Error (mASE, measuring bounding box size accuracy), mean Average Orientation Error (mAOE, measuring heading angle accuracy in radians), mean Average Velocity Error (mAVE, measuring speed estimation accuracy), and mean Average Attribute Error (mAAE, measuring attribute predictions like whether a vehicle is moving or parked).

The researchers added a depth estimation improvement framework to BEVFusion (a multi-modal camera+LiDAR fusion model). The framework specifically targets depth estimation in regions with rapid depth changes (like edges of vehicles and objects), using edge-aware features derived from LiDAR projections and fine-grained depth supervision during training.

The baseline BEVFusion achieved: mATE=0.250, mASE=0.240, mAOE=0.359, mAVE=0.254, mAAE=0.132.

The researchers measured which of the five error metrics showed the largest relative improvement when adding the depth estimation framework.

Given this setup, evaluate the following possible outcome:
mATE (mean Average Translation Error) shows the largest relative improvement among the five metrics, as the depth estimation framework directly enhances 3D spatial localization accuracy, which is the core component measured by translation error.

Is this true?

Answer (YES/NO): NO